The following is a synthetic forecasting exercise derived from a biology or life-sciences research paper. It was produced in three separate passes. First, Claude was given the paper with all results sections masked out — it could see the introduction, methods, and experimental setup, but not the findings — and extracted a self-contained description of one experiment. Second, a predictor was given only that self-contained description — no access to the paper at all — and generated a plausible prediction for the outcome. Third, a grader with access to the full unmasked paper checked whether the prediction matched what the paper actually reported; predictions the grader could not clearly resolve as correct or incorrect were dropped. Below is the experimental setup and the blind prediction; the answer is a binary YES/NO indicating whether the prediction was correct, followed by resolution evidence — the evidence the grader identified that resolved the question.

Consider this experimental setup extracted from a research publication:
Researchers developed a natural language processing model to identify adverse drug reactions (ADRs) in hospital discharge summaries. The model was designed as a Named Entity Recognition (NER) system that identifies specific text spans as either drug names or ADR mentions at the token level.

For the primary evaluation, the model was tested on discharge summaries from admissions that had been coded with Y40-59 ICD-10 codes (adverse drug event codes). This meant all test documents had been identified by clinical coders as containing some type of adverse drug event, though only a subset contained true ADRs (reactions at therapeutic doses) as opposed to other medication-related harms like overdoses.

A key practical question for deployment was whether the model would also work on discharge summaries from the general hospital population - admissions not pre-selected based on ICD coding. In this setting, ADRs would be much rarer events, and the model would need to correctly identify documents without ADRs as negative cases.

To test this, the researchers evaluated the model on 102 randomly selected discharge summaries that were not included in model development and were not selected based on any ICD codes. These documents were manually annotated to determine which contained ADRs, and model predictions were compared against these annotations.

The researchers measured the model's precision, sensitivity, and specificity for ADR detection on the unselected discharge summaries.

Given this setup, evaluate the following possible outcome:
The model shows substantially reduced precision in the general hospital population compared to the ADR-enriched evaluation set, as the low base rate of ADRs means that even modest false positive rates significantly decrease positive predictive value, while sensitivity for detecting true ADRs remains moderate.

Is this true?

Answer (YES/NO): NO